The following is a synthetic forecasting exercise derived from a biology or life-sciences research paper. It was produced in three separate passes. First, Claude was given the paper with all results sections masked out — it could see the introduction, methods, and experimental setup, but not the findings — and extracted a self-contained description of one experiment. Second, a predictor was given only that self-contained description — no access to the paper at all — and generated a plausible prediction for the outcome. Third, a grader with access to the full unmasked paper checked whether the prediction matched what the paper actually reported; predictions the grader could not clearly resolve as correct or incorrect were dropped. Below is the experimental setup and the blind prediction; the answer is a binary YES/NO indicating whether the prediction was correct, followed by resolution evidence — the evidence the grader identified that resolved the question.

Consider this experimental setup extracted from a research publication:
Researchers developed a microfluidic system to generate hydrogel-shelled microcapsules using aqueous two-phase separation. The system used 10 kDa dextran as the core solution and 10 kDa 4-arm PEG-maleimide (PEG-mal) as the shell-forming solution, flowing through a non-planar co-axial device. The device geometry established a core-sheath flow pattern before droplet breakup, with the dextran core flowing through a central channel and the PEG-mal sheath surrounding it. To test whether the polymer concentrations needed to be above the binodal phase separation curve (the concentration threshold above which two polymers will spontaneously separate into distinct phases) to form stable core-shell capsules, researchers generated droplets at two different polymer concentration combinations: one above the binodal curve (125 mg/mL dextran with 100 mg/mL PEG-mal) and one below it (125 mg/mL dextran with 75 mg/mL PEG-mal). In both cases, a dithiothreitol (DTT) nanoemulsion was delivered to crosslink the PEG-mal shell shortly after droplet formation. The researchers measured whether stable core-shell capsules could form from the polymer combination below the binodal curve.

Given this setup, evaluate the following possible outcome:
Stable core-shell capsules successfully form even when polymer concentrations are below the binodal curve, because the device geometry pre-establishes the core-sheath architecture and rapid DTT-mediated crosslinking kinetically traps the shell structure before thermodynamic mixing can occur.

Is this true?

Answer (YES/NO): YES